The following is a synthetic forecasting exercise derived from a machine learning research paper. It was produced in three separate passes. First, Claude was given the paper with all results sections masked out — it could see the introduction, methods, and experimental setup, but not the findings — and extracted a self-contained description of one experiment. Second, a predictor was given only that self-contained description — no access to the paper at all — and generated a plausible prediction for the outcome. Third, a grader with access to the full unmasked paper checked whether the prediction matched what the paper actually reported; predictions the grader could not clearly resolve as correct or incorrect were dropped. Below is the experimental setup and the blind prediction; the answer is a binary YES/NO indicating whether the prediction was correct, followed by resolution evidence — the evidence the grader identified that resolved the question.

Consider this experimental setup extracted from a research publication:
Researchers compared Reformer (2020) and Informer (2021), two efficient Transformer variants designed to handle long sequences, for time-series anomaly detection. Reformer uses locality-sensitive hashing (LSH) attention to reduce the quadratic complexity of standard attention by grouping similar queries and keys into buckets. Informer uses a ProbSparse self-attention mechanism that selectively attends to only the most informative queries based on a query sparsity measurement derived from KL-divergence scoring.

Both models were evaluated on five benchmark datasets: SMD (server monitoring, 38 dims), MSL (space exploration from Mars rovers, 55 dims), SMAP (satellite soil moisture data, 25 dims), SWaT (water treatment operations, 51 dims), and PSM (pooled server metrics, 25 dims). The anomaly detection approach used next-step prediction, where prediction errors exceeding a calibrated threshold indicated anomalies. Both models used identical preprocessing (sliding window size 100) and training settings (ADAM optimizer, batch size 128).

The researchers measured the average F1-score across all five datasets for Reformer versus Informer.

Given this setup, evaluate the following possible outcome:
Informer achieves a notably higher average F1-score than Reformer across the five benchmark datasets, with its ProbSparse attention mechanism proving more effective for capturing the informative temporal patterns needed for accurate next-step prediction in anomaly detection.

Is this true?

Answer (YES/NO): NO